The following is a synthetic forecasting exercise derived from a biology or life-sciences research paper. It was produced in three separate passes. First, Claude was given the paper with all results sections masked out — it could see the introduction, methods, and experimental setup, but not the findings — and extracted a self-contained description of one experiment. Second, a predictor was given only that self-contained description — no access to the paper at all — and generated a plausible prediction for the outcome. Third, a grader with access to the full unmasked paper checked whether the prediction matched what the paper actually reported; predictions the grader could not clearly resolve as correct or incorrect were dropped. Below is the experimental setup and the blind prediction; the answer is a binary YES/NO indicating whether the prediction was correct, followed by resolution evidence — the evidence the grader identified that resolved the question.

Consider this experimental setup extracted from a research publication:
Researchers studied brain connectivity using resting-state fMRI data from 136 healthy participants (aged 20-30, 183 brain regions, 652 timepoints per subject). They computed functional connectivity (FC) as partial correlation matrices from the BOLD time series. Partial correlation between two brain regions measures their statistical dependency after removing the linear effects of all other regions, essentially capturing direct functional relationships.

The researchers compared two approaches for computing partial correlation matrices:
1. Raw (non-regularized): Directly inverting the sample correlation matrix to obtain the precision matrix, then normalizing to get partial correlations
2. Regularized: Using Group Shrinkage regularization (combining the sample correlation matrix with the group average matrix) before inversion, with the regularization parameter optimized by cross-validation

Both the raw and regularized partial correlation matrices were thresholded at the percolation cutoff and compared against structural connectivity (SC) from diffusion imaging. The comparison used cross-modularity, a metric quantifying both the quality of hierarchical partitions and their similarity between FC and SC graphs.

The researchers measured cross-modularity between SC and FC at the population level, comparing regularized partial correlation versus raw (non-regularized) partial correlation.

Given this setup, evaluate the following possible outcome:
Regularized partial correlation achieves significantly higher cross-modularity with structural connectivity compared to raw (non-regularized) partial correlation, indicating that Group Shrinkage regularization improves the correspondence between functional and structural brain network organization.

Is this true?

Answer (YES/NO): YES